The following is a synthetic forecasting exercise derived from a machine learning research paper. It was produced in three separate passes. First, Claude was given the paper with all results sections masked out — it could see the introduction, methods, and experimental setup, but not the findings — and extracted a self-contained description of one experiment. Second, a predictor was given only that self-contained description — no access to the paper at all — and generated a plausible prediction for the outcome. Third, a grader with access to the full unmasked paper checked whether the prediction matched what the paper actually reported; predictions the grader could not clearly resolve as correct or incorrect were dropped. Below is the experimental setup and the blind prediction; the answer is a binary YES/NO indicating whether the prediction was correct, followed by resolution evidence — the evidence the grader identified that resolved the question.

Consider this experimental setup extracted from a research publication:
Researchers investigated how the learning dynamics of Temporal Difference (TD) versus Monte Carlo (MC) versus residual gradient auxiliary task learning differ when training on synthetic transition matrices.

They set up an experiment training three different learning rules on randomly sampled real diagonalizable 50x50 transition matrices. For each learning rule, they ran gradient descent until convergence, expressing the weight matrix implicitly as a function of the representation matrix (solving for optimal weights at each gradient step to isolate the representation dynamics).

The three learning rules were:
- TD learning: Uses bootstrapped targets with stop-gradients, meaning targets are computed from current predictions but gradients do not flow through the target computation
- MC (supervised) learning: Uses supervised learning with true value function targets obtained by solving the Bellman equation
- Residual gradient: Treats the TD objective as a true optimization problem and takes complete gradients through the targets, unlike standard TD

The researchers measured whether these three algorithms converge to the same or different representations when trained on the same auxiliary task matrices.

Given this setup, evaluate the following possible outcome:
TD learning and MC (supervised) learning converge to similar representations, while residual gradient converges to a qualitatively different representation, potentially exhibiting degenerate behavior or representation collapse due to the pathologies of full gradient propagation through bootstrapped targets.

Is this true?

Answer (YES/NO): NO